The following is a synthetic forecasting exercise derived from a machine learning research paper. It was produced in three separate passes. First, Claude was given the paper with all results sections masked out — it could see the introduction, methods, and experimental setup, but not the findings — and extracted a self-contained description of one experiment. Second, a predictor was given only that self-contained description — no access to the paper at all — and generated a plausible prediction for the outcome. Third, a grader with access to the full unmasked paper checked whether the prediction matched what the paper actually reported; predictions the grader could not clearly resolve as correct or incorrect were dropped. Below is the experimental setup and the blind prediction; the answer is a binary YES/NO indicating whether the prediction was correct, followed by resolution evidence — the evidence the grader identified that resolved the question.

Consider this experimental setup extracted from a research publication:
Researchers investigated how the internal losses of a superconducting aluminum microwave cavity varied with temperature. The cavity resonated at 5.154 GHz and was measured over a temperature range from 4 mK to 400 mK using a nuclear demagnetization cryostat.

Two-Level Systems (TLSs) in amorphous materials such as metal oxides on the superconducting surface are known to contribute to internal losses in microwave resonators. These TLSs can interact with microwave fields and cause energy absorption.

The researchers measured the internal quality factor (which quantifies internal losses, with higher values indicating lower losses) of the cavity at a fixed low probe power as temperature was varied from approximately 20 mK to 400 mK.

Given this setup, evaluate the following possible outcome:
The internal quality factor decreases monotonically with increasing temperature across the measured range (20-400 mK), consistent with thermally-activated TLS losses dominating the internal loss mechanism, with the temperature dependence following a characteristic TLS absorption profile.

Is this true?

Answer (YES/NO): NO